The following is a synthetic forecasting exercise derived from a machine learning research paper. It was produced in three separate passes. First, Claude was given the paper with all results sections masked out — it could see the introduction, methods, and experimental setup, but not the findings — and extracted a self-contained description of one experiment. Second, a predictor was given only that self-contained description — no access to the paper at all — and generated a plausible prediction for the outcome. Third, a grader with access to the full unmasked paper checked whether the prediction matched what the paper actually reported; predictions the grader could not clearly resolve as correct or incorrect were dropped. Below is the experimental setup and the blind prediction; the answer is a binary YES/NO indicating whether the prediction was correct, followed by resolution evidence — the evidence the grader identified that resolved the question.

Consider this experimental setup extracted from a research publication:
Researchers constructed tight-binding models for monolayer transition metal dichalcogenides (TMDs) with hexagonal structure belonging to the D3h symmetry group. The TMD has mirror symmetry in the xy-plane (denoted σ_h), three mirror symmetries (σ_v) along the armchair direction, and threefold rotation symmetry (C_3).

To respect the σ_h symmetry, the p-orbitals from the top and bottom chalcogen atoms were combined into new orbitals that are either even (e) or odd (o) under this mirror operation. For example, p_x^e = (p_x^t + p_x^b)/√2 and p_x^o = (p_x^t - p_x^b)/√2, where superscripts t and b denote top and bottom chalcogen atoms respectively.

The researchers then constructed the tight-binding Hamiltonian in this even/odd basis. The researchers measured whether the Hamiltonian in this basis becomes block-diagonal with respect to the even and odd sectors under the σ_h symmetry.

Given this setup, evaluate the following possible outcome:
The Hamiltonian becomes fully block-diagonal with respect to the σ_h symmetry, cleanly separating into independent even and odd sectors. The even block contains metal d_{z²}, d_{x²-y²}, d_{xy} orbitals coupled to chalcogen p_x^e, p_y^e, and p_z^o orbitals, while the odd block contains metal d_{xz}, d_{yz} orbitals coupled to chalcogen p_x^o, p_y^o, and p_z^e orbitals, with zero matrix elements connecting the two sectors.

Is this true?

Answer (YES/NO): NO